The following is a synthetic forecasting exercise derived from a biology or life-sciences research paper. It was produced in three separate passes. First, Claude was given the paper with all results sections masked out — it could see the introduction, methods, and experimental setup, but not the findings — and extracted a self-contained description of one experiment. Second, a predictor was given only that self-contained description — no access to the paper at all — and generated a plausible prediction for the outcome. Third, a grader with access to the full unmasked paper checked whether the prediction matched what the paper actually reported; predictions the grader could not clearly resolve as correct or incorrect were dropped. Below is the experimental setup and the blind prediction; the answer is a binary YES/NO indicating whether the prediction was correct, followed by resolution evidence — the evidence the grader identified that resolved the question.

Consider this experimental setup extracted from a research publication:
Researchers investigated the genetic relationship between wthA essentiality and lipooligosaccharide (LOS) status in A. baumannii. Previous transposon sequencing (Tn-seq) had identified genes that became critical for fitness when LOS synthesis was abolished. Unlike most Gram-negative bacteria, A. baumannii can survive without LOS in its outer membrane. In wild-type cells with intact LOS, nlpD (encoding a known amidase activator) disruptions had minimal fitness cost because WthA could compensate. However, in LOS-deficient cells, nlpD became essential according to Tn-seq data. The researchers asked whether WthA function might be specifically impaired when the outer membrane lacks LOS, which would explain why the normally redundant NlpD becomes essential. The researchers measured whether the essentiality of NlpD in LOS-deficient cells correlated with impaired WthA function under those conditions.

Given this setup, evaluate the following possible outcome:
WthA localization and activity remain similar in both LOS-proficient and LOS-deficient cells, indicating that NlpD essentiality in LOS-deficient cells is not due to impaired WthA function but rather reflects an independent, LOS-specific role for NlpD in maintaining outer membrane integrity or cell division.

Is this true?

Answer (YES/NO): NO